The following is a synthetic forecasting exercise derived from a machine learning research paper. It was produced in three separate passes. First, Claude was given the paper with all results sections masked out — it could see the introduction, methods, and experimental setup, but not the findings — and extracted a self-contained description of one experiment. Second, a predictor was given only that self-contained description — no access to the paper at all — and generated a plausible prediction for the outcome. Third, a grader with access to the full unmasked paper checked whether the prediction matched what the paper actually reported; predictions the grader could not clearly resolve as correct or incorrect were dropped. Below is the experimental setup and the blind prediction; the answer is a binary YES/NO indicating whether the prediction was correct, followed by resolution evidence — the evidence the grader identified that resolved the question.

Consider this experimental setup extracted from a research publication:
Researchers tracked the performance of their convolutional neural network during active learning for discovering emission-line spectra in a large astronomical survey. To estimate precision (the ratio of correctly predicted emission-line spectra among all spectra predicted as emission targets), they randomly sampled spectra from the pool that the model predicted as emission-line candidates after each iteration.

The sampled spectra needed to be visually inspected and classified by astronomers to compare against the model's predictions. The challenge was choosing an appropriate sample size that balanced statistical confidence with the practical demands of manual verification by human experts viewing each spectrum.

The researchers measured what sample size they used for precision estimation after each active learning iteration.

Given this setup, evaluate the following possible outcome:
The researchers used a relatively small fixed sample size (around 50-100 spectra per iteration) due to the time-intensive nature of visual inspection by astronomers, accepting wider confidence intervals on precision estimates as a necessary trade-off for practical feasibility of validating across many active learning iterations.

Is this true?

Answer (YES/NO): NO